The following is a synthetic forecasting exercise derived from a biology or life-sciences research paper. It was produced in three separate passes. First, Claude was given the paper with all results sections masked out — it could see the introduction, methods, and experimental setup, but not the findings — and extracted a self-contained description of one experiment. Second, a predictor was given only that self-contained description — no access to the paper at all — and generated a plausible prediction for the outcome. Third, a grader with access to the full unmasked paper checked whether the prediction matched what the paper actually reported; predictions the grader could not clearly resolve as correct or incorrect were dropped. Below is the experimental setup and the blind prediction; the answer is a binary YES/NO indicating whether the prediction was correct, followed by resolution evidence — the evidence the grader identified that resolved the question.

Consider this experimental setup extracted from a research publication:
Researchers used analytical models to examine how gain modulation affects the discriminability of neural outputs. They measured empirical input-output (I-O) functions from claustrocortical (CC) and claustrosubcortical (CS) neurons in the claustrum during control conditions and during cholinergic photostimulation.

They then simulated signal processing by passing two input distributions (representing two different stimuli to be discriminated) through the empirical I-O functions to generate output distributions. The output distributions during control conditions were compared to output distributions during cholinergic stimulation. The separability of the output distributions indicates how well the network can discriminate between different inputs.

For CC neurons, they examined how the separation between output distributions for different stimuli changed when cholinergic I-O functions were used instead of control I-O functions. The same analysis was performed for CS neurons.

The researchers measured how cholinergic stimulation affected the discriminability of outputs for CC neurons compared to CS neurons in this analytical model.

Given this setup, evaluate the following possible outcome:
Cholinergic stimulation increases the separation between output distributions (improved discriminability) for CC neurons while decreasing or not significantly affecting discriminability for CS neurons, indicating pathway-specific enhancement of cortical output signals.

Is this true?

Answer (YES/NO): YES